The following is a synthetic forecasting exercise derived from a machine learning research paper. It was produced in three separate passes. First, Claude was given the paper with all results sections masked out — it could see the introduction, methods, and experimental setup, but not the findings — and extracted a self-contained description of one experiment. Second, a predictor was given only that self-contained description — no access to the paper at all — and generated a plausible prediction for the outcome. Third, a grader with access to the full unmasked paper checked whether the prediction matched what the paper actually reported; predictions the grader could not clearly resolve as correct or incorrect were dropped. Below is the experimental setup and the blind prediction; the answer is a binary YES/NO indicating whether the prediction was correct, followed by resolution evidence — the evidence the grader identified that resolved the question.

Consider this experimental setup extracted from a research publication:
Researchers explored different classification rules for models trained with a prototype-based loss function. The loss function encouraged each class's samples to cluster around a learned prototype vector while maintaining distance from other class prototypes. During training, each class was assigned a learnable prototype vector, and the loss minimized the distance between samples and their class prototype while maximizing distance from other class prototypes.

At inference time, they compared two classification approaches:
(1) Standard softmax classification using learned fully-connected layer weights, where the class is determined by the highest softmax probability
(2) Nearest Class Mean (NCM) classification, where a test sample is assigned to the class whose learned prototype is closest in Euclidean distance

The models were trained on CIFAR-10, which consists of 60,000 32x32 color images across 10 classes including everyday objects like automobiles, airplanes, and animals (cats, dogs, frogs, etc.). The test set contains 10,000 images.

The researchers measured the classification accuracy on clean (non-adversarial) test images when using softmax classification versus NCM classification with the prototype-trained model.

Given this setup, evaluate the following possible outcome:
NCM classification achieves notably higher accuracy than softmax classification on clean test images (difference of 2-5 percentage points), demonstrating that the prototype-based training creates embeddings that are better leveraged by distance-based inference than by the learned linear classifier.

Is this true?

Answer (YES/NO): NO